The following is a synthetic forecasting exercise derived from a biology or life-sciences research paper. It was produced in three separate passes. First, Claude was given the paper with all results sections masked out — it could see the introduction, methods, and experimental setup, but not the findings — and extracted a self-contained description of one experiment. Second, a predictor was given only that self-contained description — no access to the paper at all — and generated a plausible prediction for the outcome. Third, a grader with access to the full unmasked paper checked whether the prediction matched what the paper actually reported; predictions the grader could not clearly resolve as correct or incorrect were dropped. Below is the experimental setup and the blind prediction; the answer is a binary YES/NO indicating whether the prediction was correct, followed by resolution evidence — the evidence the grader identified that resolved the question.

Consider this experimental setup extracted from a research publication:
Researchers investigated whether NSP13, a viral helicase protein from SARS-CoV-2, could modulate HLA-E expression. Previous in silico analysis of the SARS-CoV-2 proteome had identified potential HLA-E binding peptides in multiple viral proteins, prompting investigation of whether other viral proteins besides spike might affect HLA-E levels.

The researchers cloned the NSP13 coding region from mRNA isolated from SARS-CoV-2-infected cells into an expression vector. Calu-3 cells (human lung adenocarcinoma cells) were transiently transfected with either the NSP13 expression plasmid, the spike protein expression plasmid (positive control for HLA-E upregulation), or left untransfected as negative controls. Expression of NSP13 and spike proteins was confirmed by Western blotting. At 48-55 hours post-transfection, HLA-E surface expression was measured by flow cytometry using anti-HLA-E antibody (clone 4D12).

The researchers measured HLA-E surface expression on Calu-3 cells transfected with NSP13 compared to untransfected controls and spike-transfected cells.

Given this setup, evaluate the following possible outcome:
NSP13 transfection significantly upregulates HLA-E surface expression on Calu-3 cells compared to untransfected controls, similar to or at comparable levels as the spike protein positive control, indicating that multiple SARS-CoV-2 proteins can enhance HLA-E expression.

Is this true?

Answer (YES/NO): YES